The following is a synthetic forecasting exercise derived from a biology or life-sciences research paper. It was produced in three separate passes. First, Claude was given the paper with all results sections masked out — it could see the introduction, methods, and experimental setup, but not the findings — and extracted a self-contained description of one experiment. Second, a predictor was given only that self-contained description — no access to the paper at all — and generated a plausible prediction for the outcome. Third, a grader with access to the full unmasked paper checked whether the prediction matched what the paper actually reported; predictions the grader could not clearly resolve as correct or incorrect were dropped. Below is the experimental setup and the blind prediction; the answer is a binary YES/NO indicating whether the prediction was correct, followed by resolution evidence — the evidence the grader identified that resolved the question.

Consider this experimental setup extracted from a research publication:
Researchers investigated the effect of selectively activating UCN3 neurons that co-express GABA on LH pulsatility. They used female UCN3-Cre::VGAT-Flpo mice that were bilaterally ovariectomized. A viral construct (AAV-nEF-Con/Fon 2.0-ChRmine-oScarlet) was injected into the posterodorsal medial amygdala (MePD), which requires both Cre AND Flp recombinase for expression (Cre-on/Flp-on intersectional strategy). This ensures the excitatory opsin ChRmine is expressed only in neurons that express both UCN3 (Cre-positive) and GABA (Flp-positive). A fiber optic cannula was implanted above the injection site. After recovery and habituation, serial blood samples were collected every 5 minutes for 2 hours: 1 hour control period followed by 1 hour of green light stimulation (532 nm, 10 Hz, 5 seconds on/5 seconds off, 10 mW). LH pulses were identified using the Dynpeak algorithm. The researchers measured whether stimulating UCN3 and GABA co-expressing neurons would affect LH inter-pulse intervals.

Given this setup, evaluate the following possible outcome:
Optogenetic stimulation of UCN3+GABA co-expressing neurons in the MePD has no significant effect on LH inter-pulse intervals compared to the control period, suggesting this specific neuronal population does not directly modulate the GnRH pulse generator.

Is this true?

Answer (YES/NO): YES